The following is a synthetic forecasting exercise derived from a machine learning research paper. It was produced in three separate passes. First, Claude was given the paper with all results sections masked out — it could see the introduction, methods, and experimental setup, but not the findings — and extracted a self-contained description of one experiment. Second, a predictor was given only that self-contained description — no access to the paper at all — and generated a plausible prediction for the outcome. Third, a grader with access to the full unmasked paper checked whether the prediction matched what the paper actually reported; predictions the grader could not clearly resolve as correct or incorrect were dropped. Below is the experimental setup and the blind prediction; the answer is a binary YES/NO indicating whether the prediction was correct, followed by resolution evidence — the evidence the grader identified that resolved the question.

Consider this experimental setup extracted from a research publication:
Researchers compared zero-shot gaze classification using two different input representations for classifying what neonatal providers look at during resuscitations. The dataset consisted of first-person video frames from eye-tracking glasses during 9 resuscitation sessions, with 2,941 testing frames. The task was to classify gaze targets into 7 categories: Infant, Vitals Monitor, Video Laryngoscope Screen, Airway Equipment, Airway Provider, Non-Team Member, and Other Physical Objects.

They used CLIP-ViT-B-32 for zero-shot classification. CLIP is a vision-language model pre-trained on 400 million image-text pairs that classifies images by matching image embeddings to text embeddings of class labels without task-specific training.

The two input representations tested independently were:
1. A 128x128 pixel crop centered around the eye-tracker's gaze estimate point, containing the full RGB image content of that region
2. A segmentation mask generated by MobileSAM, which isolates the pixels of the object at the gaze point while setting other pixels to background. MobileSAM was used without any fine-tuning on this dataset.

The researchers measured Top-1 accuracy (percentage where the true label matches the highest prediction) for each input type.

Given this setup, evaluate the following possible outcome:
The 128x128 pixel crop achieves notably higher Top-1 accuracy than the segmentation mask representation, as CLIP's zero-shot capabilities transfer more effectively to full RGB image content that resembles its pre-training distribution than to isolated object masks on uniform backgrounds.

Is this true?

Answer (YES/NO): YES